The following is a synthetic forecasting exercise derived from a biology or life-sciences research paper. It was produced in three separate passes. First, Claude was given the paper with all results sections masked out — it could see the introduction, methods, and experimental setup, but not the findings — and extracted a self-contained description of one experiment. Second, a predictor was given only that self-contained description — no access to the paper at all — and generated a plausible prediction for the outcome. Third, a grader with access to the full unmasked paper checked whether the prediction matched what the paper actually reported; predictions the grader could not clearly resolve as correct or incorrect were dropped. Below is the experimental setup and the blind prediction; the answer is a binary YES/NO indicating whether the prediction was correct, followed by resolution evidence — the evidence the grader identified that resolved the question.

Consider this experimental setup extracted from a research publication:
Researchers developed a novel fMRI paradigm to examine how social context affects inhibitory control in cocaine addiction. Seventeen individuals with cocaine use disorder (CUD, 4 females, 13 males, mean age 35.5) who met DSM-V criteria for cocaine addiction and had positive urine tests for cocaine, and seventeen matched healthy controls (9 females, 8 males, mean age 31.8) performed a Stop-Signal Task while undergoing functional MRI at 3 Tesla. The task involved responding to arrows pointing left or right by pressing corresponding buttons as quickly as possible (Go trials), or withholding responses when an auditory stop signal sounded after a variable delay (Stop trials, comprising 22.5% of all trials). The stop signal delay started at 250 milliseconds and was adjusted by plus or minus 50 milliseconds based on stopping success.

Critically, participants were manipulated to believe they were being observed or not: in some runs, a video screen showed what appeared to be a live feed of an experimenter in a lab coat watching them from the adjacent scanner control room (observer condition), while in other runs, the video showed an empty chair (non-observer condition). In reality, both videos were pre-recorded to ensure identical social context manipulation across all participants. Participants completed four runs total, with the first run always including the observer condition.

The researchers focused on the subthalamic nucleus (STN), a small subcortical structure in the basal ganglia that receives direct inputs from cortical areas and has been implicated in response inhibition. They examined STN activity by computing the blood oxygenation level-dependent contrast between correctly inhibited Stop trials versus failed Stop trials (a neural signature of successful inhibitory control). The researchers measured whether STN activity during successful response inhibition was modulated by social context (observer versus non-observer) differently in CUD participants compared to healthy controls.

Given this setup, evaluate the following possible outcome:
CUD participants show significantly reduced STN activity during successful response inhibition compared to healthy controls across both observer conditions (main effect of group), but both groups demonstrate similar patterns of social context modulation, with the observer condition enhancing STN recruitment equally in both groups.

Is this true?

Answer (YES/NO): NO